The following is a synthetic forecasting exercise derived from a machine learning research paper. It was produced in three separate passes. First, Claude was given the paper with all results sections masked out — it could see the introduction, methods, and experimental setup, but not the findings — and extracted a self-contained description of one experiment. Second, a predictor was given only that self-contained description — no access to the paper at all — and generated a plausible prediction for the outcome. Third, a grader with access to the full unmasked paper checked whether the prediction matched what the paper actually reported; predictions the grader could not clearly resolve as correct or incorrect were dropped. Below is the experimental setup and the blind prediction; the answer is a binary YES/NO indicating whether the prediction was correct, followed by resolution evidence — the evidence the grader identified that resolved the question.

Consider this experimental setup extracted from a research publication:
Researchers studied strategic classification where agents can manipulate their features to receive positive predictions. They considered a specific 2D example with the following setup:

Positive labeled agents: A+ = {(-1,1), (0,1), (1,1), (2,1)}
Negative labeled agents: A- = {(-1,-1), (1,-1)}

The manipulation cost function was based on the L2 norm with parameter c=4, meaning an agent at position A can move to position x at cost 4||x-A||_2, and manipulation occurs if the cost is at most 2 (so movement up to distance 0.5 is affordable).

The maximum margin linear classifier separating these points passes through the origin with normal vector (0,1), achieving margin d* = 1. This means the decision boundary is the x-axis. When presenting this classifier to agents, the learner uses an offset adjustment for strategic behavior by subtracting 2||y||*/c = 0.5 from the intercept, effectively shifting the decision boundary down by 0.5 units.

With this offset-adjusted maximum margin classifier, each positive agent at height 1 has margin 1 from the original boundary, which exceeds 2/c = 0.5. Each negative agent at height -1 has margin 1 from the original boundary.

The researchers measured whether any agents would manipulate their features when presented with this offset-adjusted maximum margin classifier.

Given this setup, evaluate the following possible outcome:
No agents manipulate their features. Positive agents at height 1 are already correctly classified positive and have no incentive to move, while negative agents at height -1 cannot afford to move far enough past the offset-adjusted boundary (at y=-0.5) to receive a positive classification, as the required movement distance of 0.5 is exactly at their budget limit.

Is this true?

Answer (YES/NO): YES